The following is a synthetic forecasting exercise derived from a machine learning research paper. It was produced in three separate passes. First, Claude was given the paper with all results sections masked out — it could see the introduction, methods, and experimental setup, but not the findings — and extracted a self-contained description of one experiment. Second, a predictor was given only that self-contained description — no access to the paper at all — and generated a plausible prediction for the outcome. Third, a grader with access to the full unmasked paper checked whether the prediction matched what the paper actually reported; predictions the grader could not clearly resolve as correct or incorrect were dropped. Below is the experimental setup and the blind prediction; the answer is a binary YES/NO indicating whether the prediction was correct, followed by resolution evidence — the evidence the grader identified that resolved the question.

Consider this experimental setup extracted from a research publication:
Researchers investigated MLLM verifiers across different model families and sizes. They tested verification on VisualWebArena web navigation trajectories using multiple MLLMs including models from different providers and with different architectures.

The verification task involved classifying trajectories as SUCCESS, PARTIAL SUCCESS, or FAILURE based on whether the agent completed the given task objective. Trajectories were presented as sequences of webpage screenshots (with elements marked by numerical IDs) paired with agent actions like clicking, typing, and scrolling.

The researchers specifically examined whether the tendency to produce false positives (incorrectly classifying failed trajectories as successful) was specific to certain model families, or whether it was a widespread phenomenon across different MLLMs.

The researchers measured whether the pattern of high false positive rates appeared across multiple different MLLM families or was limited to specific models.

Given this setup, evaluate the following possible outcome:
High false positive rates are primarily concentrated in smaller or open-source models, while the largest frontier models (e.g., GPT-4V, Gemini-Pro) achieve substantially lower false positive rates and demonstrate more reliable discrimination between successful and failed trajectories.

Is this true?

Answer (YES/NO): NO